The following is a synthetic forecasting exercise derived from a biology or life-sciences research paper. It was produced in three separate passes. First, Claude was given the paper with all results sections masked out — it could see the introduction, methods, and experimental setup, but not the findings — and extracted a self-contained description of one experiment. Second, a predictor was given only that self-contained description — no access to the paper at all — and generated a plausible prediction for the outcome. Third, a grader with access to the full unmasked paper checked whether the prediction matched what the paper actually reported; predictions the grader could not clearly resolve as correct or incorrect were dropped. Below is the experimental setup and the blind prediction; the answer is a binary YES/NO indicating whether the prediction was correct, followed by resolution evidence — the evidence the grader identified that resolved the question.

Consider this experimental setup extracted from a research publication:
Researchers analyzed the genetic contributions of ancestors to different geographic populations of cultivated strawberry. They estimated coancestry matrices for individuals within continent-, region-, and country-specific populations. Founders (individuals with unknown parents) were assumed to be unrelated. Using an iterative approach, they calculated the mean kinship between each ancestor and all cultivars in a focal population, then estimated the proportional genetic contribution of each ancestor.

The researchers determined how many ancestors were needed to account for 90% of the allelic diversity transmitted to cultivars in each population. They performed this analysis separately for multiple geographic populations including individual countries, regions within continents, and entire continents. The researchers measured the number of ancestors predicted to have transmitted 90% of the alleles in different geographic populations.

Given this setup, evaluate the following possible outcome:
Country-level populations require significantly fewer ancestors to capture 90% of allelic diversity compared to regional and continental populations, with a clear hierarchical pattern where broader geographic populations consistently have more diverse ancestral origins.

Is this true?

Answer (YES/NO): NO